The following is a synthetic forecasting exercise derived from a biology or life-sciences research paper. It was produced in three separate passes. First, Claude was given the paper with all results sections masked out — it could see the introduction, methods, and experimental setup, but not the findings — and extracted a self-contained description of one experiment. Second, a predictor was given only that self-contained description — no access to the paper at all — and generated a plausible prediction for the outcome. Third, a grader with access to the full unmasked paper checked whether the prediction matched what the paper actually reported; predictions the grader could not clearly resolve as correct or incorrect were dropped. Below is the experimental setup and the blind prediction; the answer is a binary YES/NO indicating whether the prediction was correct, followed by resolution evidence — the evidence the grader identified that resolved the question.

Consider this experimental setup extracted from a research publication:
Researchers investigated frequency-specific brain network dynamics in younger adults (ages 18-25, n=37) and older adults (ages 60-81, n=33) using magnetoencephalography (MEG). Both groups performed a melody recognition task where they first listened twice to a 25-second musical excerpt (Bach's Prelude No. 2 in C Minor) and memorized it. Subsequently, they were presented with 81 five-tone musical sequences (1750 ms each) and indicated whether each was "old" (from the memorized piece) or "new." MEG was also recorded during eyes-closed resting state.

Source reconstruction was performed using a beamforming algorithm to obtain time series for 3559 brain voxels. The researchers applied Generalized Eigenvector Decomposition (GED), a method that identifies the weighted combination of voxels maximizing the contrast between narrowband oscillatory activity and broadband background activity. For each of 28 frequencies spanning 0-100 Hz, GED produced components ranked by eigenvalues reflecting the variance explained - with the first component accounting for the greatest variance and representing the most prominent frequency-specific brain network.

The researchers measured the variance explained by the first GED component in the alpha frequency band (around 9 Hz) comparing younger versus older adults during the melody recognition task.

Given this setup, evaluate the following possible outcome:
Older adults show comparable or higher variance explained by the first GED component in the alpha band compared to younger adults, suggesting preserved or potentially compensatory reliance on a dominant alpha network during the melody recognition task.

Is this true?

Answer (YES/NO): YES